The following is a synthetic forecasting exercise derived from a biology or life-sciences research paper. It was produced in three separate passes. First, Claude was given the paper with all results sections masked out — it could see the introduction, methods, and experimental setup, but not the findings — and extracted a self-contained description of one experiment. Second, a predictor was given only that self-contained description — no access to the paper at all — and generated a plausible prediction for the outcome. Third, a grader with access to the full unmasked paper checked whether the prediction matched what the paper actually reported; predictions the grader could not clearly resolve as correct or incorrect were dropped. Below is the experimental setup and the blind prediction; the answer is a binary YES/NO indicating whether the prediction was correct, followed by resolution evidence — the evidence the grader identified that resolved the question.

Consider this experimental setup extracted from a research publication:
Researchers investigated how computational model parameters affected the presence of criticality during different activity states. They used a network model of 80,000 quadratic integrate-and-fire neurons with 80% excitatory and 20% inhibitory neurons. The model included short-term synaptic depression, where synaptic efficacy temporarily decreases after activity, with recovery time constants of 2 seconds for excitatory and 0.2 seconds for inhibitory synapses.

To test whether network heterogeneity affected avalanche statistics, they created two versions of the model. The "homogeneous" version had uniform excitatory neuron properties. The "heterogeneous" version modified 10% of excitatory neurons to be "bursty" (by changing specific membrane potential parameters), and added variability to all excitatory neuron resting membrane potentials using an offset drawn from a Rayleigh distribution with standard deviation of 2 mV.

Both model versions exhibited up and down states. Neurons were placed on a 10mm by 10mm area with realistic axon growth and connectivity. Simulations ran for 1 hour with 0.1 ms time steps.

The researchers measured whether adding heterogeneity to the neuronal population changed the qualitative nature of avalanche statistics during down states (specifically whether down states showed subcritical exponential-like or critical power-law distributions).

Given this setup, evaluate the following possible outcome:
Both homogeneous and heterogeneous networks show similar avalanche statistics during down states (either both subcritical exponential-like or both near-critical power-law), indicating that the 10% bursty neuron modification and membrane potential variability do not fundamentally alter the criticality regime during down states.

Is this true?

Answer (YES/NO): YES